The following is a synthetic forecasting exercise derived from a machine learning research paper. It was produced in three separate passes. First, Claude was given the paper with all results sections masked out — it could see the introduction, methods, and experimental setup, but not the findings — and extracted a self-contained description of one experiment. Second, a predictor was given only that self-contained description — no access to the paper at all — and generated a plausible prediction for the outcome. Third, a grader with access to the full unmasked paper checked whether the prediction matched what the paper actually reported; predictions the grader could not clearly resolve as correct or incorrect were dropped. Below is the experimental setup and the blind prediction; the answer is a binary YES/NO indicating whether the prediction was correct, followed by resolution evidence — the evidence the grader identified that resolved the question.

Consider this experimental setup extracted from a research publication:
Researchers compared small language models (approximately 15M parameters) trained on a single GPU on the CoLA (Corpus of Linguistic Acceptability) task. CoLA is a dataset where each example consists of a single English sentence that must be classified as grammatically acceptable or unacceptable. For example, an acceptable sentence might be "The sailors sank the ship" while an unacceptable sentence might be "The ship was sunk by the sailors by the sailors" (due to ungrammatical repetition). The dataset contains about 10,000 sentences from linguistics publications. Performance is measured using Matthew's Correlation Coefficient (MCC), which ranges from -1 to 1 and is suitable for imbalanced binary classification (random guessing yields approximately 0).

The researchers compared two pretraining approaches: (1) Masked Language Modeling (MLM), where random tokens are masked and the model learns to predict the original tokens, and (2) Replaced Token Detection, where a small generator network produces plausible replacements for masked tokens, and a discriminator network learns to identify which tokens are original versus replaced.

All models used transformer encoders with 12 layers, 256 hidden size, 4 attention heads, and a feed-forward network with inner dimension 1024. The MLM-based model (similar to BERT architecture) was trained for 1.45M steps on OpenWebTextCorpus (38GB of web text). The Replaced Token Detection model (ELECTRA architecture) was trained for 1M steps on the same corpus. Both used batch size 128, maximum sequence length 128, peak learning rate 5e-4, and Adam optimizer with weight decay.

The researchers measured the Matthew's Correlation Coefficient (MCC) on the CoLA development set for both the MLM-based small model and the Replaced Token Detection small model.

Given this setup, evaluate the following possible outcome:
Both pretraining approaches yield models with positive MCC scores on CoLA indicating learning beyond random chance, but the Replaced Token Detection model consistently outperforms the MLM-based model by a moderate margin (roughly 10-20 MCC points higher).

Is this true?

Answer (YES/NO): YES